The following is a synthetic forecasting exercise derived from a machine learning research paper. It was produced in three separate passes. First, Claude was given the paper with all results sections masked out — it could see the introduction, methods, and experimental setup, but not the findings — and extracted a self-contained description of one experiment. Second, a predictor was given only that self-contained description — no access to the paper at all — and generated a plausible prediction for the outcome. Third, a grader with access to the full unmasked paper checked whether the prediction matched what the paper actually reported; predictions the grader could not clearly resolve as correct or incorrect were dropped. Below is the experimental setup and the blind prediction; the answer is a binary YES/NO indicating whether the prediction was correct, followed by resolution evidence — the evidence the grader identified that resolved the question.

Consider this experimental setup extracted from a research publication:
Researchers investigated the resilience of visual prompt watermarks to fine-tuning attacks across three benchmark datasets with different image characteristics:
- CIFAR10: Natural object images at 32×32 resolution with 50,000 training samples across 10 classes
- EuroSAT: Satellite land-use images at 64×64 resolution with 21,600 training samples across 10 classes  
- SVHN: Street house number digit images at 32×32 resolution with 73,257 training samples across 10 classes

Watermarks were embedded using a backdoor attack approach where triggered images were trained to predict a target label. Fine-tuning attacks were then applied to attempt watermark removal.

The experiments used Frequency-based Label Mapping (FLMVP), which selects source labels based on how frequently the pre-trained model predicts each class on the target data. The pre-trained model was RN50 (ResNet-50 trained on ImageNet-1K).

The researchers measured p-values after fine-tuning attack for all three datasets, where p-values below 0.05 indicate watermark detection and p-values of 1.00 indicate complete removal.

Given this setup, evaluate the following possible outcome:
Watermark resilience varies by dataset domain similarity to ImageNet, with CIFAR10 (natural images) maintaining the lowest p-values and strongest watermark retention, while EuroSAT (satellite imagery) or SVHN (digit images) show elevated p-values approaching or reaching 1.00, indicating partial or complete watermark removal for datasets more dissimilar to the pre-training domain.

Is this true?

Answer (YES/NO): NO